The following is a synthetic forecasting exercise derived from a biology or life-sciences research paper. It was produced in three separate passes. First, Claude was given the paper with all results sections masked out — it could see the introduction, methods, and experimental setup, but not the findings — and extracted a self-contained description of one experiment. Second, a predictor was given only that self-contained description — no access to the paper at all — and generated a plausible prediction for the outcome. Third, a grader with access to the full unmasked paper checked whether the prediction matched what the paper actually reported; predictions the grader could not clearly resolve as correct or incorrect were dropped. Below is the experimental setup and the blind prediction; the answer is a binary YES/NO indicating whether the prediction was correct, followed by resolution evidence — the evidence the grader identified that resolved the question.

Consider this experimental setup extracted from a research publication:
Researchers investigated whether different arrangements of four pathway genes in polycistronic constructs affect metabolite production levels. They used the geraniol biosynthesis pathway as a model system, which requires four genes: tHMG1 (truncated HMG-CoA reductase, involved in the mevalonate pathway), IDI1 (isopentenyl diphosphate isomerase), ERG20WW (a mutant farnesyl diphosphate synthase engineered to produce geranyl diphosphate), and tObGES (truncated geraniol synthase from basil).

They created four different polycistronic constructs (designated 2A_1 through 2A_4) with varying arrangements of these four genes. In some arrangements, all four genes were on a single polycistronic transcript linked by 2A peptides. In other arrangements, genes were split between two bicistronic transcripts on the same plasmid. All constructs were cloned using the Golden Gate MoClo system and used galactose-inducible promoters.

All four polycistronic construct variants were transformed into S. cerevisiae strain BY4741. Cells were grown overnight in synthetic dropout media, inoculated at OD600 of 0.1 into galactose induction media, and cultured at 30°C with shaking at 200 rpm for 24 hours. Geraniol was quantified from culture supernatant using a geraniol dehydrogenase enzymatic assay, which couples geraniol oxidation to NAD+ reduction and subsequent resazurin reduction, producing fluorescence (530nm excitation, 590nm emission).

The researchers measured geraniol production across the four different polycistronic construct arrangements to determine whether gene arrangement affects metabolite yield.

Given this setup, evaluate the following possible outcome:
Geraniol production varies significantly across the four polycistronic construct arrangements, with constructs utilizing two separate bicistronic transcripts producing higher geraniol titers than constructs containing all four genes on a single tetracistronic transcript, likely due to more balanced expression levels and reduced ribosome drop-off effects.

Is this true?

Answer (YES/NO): NO